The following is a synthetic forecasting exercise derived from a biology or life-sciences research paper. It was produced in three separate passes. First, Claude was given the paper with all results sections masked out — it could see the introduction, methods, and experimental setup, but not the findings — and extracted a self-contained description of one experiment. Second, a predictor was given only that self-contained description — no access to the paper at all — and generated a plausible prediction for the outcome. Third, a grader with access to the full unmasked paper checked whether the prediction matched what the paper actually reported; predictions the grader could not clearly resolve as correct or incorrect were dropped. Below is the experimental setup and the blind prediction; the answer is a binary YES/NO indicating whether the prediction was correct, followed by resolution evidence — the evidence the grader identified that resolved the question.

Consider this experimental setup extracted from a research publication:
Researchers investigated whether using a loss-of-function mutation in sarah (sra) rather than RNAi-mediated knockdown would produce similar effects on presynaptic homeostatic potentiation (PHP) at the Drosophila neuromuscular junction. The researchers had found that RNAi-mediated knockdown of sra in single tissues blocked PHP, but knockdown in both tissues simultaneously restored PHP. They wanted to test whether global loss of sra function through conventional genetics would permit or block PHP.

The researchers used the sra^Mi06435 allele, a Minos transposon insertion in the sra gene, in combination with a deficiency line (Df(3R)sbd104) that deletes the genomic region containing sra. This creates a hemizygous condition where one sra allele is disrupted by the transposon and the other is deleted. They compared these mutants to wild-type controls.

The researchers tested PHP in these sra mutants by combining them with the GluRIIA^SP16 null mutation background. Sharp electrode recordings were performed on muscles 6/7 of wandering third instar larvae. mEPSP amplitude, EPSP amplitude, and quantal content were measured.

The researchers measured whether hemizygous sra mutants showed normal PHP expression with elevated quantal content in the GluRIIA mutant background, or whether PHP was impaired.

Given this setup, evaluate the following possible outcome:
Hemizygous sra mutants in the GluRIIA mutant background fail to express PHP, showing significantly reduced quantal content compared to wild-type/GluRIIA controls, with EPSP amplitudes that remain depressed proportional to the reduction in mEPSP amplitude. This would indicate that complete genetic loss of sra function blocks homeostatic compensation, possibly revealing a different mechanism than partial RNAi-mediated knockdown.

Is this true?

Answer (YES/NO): NO